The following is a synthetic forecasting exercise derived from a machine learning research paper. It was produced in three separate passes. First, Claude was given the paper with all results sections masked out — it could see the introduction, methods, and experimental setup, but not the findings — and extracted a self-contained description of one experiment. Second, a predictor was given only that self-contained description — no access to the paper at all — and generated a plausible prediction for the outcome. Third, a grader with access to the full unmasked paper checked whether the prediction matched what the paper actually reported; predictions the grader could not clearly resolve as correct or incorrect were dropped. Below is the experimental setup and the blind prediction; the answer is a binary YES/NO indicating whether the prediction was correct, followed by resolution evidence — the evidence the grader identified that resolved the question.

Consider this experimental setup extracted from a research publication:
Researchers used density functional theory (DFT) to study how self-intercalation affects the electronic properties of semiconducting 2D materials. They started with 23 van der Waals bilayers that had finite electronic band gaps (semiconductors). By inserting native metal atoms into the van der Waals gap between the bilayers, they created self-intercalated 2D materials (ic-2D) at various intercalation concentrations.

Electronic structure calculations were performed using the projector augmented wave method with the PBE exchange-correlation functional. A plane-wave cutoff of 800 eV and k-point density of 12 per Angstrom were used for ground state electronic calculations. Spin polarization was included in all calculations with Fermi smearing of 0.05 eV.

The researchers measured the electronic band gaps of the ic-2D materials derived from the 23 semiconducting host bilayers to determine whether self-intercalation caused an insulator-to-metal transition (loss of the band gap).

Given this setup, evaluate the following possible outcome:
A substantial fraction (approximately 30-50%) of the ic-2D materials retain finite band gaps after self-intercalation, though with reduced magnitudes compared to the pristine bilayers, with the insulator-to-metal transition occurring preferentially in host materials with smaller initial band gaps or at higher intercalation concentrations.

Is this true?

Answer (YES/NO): NO